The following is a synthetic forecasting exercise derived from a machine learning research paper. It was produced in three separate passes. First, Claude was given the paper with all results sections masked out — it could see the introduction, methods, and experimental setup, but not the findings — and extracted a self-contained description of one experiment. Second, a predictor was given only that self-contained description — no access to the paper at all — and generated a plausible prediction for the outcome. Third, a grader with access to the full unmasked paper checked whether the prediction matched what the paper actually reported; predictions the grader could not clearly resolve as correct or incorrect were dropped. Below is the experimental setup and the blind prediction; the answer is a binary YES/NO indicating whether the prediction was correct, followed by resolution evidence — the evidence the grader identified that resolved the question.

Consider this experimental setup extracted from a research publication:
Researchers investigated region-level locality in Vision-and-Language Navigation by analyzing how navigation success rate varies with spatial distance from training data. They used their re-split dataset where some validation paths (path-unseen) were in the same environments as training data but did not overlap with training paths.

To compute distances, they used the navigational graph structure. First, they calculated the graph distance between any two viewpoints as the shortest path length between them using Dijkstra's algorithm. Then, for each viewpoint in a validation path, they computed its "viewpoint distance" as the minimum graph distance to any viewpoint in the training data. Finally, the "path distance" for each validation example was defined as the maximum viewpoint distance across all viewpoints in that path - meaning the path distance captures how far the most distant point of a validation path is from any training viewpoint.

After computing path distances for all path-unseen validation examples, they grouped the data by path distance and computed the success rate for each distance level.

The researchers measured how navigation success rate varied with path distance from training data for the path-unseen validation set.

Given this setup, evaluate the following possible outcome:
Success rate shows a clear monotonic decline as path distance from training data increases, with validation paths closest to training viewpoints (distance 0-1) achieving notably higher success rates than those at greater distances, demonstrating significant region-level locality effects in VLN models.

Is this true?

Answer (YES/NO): NO